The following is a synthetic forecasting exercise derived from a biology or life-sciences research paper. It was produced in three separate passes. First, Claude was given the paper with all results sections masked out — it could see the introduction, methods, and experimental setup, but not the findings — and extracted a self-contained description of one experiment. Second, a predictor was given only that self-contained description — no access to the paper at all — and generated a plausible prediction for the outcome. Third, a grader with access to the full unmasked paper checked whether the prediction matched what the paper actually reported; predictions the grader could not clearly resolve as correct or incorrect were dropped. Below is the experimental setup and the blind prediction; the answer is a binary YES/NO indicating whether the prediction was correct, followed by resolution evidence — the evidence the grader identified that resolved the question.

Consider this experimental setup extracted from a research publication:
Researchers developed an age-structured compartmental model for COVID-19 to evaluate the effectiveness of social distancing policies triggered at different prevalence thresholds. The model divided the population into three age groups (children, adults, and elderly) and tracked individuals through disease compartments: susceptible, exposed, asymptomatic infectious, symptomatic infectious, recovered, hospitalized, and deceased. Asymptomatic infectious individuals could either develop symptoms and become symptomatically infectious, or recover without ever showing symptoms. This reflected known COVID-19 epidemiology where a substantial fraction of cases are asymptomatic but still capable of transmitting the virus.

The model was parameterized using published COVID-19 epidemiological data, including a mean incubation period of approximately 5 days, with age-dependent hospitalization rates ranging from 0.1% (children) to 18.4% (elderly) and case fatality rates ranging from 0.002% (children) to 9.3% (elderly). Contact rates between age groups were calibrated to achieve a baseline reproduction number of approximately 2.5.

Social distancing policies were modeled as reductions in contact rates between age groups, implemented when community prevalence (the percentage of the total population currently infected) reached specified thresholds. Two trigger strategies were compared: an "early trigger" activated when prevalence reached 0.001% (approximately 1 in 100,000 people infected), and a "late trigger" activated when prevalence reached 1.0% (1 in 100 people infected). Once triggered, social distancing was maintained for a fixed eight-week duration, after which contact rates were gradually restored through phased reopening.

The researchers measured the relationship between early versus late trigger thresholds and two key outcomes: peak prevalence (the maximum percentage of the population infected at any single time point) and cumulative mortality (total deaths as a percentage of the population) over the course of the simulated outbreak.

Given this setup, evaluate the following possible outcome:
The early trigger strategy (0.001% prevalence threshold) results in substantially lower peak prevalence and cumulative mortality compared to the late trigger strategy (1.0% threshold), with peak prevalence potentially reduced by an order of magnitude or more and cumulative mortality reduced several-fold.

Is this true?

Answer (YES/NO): NO